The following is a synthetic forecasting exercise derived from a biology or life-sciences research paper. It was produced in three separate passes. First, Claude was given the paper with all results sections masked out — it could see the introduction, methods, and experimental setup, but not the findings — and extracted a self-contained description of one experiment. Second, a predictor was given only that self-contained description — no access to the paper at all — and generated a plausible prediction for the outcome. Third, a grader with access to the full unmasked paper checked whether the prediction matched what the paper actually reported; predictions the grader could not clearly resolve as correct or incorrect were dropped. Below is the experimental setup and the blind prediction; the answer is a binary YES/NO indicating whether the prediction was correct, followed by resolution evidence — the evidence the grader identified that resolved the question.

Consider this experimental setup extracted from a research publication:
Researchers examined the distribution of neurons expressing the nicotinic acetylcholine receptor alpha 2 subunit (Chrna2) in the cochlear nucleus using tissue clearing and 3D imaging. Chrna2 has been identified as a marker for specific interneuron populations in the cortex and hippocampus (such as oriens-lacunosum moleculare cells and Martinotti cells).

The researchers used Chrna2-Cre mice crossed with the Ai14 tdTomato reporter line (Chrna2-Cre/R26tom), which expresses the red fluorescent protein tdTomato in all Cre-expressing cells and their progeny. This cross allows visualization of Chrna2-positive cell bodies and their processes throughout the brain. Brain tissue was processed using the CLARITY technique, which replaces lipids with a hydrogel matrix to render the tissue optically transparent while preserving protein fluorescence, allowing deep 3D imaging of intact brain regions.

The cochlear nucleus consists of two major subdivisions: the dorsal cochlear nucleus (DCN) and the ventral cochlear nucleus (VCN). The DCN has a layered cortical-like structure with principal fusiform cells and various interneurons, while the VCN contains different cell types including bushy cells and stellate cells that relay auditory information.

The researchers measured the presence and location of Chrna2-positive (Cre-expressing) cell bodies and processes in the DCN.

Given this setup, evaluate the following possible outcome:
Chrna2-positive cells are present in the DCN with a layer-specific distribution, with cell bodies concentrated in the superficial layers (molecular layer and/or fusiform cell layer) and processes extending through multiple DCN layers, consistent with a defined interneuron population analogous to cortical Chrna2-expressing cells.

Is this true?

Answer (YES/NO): NO